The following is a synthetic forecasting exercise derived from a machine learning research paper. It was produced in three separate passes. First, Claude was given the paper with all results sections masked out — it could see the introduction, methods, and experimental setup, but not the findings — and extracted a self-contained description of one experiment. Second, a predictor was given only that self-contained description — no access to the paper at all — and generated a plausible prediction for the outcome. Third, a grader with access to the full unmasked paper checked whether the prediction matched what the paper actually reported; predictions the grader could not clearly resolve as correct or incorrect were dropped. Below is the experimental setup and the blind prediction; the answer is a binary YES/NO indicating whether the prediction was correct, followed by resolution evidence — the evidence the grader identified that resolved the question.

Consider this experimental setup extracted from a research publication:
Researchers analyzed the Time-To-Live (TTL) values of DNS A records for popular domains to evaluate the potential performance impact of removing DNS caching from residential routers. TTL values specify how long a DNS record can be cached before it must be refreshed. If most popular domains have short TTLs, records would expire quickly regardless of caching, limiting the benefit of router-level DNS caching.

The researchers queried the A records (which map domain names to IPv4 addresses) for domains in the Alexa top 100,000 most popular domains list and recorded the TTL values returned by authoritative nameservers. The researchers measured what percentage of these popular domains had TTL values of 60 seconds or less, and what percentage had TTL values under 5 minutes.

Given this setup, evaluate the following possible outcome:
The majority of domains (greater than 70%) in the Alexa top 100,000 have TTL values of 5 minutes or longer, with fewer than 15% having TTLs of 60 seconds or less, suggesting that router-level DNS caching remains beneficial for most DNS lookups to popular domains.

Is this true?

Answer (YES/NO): NO